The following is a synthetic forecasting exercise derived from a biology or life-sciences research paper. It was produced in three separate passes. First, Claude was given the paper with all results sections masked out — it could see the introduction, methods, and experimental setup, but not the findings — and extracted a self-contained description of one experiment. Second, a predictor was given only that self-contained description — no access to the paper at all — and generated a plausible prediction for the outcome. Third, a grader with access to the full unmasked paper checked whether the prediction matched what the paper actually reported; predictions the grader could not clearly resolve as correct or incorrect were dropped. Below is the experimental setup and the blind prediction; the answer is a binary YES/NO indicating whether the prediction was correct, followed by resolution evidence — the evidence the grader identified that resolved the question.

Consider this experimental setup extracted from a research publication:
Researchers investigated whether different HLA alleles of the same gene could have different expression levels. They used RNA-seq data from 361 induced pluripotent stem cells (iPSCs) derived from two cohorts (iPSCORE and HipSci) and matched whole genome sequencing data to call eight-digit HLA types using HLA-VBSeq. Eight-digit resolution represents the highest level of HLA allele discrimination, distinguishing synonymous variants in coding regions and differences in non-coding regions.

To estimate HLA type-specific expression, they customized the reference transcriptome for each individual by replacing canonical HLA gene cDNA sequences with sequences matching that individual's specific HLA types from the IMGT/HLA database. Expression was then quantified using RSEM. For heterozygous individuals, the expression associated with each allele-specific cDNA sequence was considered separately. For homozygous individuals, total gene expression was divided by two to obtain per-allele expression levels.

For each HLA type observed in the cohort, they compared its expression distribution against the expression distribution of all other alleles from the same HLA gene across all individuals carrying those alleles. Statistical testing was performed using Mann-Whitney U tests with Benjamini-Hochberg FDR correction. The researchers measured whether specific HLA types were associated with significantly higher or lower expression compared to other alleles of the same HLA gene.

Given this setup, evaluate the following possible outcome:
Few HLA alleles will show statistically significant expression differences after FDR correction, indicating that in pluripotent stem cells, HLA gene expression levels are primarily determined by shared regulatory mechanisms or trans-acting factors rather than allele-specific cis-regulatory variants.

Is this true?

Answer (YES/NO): NO